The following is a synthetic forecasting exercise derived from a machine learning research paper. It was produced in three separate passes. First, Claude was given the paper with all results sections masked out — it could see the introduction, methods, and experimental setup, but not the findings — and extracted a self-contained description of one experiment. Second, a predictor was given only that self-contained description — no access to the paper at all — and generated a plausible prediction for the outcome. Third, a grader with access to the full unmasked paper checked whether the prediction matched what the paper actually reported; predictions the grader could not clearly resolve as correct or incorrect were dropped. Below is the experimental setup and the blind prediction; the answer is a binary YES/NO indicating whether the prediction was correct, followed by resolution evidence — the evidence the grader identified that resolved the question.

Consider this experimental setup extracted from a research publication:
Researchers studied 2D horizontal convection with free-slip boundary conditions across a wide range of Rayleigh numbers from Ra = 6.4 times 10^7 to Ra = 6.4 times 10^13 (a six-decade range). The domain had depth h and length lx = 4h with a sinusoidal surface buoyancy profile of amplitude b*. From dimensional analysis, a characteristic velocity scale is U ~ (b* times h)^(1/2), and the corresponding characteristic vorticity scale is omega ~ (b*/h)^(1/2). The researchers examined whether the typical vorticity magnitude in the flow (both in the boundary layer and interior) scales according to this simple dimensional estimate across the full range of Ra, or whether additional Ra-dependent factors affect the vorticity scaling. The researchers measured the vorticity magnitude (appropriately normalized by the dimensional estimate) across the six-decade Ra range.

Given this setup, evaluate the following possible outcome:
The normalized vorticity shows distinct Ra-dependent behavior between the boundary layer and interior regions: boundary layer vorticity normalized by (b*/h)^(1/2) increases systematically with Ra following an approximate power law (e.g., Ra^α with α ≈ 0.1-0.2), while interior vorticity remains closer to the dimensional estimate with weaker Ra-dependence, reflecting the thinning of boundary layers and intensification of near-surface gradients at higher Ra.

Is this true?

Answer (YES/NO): NO